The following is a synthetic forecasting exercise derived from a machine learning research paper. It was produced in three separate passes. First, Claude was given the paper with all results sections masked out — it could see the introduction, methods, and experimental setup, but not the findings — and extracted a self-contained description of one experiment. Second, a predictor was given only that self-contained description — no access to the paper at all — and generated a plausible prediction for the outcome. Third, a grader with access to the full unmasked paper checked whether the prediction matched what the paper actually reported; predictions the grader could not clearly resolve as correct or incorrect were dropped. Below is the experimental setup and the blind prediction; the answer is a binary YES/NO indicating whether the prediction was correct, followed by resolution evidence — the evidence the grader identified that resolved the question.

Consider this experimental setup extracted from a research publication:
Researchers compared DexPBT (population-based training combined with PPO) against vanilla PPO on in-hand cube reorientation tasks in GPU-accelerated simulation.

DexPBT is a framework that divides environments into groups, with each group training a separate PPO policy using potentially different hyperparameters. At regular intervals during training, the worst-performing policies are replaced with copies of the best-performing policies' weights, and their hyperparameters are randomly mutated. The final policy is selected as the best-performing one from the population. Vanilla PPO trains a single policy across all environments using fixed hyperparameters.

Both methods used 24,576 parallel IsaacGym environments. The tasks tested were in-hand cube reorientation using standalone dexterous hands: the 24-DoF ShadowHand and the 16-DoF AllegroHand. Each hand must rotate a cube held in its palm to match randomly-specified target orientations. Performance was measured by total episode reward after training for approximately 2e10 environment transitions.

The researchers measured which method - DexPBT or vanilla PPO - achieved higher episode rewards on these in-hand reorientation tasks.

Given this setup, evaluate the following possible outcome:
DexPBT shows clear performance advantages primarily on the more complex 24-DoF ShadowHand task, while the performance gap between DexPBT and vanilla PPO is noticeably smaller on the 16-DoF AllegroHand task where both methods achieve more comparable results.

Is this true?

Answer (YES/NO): NO